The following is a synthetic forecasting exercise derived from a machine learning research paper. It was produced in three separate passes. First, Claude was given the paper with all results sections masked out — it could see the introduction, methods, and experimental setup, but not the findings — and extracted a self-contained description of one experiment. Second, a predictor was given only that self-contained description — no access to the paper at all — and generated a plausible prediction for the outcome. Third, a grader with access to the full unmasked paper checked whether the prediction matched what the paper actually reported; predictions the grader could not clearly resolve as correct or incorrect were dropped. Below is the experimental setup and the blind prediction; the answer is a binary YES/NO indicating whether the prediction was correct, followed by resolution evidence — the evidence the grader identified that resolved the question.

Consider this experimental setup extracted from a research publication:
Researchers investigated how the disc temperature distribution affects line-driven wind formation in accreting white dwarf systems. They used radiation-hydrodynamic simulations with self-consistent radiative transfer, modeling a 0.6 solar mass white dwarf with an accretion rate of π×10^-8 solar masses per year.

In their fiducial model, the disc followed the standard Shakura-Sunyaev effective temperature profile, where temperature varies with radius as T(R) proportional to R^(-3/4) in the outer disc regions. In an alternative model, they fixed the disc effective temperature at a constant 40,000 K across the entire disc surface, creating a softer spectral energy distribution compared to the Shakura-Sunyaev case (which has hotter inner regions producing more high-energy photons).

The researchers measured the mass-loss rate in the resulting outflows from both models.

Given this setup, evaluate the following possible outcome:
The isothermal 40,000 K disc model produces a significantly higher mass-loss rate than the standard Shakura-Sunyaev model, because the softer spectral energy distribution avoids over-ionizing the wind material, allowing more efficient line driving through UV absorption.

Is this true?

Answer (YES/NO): YES